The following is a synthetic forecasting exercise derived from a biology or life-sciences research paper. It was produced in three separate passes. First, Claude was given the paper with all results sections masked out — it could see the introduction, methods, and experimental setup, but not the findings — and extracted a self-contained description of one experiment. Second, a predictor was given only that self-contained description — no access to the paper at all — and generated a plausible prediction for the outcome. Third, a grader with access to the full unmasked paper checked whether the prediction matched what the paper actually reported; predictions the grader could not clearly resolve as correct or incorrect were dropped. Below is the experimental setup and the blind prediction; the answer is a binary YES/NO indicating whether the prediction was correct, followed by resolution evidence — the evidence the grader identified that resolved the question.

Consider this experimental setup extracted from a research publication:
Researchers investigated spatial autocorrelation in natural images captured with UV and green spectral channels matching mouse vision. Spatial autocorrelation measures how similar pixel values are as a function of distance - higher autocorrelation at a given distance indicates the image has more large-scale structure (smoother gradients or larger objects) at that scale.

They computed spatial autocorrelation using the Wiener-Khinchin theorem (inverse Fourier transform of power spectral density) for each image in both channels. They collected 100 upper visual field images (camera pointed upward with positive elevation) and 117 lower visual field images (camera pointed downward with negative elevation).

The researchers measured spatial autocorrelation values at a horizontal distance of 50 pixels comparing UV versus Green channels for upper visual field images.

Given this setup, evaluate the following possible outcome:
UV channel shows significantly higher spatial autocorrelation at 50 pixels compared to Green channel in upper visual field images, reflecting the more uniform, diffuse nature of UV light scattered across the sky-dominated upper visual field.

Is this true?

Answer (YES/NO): YES